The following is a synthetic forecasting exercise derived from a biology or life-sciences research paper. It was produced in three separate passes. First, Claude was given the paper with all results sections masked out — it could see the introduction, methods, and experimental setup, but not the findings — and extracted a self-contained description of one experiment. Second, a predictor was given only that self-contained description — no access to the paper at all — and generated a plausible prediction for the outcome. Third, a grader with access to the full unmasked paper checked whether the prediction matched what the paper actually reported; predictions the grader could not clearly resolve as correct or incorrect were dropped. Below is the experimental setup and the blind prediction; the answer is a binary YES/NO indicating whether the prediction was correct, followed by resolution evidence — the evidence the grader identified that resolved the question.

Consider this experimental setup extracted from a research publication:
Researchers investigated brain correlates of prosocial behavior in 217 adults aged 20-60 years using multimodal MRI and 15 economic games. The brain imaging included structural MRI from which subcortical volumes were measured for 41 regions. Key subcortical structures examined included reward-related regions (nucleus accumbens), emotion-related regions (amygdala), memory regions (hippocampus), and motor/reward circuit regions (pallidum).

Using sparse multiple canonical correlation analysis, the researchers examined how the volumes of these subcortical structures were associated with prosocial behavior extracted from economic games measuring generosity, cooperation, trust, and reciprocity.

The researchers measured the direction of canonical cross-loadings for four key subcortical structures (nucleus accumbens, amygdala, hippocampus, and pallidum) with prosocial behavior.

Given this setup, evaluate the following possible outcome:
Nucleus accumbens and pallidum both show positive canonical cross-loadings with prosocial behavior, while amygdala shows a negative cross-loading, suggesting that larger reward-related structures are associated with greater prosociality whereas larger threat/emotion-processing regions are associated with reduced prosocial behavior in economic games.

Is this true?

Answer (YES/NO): NO